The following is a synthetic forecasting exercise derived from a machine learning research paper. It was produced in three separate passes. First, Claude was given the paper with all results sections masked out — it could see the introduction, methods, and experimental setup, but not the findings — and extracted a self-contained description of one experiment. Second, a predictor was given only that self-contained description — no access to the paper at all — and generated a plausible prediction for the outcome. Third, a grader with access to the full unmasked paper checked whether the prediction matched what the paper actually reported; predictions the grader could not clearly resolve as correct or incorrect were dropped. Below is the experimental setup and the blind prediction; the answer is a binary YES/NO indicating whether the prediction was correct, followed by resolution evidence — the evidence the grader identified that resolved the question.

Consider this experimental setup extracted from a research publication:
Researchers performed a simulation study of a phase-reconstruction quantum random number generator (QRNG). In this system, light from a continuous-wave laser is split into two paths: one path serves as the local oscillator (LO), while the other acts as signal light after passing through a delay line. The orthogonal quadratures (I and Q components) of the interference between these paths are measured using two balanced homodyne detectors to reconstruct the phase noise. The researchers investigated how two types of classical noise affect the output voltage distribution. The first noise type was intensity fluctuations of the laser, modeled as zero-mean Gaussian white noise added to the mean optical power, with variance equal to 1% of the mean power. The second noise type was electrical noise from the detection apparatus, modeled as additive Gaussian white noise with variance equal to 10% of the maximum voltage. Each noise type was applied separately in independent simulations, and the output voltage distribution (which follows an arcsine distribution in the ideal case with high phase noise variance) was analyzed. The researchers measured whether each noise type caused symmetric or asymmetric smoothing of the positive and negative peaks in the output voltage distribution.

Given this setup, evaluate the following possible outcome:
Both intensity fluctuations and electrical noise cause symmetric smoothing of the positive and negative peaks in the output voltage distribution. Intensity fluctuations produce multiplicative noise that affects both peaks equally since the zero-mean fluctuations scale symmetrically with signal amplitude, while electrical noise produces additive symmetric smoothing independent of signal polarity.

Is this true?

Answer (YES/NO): NO